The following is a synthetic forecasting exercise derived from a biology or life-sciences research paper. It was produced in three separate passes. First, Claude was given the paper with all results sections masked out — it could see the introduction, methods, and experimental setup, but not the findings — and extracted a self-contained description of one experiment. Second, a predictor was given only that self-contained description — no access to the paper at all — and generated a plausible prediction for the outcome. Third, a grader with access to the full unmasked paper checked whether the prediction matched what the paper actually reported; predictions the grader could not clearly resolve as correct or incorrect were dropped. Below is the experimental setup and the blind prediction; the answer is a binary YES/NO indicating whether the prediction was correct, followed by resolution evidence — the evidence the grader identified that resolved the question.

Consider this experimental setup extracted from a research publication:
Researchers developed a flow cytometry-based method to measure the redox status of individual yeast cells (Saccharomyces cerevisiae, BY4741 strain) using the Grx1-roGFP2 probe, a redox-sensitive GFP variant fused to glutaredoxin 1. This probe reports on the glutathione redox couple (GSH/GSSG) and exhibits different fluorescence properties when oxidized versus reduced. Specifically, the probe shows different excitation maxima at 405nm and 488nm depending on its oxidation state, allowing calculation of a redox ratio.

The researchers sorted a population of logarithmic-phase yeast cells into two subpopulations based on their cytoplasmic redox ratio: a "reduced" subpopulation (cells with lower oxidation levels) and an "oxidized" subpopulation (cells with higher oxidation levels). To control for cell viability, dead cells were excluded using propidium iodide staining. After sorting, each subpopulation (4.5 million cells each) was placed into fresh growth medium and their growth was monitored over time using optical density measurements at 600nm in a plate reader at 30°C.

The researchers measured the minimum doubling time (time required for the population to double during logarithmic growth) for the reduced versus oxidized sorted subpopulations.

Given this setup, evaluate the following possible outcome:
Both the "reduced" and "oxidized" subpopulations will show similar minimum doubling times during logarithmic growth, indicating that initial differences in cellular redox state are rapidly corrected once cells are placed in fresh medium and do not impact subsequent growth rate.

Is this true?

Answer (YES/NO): NO